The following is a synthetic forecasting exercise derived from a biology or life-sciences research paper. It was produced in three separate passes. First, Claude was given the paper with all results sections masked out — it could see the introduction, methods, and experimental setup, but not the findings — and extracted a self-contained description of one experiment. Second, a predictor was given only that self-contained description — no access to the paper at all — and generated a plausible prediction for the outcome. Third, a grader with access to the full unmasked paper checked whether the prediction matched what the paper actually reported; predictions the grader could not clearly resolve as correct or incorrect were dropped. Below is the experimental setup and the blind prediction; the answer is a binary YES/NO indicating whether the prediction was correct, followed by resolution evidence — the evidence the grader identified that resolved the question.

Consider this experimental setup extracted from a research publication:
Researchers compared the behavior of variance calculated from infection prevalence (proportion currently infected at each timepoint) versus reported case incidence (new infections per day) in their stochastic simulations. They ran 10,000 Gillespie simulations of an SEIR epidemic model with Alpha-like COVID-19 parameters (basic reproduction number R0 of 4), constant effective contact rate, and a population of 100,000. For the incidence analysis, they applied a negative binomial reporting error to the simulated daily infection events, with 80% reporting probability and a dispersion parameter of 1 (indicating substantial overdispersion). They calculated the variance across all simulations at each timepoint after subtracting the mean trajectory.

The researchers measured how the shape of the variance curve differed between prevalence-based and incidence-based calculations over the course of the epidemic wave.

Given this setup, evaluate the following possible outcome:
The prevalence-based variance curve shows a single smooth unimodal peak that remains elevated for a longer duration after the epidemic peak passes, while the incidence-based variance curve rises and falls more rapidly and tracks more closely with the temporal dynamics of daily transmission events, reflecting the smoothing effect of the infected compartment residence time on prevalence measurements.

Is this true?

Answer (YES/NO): NO